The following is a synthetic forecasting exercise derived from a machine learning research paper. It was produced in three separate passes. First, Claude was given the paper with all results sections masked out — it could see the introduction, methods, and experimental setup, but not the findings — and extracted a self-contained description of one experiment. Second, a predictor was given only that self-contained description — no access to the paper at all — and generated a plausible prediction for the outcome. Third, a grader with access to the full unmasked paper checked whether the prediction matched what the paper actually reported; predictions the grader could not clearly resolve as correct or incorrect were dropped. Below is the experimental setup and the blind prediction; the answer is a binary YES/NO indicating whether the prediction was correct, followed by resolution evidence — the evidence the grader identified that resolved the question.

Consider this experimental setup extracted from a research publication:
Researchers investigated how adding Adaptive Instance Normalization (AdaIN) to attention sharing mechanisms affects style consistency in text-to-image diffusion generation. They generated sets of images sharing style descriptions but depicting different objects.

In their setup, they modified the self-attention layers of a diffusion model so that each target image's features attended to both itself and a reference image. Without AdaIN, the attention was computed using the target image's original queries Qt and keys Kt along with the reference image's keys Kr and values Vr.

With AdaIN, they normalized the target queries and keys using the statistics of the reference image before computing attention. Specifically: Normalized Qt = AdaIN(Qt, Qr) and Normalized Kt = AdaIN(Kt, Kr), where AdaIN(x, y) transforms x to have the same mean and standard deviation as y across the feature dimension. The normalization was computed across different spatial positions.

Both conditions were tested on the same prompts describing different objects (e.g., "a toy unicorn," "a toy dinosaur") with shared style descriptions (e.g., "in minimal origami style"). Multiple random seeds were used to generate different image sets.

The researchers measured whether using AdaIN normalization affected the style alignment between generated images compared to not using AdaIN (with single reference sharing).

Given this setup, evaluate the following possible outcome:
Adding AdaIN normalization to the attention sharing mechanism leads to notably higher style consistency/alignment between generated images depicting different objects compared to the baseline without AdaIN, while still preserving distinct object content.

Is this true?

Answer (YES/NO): YES